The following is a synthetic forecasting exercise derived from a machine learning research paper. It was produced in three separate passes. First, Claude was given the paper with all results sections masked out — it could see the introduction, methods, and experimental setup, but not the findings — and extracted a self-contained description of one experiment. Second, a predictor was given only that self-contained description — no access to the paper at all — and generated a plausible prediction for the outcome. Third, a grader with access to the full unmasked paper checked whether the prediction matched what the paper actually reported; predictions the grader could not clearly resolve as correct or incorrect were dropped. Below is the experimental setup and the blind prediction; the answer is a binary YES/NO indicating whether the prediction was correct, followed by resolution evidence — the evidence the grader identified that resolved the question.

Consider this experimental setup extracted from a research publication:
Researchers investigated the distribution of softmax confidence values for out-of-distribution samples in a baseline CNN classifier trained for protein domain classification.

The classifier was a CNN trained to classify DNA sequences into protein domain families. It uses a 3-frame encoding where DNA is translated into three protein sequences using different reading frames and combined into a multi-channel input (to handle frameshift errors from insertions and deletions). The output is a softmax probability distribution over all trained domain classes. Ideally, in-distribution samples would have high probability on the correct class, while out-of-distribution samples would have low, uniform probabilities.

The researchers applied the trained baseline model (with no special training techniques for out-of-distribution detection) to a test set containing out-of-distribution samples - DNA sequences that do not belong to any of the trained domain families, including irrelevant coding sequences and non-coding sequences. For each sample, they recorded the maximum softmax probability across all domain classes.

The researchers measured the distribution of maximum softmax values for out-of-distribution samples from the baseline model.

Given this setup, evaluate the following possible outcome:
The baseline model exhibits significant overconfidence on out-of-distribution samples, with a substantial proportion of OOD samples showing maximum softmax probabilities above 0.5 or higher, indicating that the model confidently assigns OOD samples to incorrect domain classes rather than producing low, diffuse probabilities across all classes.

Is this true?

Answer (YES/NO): YES